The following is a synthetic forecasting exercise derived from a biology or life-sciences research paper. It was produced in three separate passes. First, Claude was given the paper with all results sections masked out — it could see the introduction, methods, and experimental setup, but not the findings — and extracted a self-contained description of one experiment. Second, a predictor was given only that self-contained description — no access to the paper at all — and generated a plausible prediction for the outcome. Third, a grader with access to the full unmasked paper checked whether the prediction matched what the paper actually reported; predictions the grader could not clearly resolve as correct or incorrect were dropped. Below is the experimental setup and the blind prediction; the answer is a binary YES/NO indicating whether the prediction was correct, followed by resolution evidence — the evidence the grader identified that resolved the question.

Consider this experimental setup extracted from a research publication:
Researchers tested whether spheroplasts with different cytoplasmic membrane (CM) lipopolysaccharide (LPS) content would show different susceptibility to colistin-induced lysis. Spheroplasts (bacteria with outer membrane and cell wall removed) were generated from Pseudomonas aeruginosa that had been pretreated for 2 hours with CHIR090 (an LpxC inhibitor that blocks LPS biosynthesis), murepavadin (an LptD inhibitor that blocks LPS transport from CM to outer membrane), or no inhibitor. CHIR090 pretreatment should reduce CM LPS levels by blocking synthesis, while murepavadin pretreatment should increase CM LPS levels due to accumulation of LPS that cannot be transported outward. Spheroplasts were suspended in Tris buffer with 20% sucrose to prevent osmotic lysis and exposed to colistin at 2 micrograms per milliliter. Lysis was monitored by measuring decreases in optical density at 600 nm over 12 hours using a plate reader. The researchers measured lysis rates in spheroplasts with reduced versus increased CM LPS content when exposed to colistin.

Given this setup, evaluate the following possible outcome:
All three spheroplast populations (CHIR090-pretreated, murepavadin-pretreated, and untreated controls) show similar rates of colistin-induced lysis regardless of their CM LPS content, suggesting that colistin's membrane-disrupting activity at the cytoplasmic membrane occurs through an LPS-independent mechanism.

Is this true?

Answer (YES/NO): NO